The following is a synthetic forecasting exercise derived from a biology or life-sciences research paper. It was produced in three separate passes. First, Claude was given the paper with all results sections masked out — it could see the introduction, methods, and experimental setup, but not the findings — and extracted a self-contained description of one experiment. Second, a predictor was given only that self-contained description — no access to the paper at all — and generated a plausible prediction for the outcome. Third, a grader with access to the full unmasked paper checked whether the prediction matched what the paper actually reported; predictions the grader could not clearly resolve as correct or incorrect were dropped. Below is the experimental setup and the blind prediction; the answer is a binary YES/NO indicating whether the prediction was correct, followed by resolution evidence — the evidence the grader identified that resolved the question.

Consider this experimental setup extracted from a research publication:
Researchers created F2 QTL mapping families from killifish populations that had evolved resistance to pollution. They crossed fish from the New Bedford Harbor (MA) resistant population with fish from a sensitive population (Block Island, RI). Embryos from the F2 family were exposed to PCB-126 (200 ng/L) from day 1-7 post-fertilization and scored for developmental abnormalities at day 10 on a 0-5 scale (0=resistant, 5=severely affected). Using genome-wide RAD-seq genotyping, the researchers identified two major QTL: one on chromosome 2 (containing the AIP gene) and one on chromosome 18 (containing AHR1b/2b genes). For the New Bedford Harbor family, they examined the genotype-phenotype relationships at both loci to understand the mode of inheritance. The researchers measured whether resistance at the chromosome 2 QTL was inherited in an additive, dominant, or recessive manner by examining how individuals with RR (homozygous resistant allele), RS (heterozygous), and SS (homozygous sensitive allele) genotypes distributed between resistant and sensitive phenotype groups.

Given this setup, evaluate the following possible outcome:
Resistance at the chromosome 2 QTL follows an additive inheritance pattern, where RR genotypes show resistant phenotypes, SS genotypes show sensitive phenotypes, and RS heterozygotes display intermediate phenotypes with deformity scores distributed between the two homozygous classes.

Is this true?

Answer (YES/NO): NO